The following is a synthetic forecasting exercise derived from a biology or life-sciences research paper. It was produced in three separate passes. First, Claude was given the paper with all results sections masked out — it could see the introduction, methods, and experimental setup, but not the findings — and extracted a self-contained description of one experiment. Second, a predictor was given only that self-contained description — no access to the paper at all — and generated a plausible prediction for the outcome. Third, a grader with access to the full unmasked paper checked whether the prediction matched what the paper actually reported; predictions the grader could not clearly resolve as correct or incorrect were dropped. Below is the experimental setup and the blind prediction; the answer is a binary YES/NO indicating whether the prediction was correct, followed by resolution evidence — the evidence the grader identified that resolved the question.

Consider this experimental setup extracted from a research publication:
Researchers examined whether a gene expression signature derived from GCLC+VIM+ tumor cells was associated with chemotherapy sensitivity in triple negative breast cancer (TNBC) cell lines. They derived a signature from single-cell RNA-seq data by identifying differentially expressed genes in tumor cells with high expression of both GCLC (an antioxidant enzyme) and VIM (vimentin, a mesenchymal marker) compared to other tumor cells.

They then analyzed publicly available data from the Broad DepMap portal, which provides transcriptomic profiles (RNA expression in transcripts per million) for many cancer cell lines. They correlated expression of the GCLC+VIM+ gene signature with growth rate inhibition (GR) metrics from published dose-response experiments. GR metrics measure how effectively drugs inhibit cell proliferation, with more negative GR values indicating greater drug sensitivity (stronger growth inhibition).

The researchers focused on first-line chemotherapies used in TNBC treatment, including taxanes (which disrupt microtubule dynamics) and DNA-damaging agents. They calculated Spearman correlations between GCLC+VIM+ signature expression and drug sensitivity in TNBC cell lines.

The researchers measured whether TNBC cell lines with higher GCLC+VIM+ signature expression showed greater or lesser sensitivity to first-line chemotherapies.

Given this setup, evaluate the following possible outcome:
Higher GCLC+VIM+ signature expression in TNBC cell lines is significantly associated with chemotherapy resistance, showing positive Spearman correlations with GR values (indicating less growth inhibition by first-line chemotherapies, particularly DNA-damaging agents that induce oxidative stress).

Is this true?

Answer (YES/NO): NO